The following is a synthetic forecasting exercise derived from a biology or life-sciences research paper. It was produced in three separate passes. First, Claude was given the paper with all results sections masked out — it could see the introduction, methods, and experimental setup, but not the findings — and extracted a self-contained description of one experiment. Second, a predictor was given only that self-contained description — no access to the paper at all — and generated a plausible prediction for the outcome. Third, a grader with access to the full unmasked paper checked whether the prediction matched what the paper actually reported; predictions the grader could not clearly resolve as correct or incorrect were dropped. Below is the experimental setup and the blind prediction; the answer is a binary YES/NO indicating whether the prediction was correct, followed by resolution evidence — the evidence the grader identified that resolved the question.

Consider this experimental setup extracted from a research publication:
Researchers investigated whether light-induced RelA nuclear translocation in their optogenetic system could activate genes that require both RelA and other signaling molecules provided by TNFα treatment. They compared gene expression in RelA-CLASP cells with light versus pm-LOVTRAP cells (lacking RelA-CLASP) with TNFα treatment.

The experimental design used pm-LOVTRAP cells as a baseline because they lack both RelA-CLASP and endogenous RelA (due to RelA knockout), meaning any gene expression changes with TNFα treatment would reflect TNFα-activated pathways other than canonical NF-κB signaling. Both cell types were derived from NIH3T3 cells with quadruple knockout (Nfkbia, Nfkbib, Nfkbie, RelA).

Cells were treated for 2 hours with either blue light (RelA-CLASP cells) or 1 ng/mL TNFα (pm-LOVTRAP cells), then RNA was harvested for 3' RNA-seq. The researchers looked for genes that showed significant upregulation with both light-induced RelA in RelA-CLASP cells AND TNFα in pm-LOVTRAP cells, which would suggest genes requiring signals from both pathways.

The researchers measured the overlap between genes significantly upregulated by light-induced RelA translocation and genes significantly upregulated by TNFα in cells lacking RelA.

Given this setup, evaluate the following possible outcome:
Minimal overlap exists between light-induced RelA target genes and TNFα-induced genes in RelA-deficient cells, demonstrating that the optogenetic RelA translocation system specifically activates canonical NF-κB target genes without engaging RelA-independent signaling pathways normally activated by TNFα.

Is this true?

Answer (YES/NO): NO